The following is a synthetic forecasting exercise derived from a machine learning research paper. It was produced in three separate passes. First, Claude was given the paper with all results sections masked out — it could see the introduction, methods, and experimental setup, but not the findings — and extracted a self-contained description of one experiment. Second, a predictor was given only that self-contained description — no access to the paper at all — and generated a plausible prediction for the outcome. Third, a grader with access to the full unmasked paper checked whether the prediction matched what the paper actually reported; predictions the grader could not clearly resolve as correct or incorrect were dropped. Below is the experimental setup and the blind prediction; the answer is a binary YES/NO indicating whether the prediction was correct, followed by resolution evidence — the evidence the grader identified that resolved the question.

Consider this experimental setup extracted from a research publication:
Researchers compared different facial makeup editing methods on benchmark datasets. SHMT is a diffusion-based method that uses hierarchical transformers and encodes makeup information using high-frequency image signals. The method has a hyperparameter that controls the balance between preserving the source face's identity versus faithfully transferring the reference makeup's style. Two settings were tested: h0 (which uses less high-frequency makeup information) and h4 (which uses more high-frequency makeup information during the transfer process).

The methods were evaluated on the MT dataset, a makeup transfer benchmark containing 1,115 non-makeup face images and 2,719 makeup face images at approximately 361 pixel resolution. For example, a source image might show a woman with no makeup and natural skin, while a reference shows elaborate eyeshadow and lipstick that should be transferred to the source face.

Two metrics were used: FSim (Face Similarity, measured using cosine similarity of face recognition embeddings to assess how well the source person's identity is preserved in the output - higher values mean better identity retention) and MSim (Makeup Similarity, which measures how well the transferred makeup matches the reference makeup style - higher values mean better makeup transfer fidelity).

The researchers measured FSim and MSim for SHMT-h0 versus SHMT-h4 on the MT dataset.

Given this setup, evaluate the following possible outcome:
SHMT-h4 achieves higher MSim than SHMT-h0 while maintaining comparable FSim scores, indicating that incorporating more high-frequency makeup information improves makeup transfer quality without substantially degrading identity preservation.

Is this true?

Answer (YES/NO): NO